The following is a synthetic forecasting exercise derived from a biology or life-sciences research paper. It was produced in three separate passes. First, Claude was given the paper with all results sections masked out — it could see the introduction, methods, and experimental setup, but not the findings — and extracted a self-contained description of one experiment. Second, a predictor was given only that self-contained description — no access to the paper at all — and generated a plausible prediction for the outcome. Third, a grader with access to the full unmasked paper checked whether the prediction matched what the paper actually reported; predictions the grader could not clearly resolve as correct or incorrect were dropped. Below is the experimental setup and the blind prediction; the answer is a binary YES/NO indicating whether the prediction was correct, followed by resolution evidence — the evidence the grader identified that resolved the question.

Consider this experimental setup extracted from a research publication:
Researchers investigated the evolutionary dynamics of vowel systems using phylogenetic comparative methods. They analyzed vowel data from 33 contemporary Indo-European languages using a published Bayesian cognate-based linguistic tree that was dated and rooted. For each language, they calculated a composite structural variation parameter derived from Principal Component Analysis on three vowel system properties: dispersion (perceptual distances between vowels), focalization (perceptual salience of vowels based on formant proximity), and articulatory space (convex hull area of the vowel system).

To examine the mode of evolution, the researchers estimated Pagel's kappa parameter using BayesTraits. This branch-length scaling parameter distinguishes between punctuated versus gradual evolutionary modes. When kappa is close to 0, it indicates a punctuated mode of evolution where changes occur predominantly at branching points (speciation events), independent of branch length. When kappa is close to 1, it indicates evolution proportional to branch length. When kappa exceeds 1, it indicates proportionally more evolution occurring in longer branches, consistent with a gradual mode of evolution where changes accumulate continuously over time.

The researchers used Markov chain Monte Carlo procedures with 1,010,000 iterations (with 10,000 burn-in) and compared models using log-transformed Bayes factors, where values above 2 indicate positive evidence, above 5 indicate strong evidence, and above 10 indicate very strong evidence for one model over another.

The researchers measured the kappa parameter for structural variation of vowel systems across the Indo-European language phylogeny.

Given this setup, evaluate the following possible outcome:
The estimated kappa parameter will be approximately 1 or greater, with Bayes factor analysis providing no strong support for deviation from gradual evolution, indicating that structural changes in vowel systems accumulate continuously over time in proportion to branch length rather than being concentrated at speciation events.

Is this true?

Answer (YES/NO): NO